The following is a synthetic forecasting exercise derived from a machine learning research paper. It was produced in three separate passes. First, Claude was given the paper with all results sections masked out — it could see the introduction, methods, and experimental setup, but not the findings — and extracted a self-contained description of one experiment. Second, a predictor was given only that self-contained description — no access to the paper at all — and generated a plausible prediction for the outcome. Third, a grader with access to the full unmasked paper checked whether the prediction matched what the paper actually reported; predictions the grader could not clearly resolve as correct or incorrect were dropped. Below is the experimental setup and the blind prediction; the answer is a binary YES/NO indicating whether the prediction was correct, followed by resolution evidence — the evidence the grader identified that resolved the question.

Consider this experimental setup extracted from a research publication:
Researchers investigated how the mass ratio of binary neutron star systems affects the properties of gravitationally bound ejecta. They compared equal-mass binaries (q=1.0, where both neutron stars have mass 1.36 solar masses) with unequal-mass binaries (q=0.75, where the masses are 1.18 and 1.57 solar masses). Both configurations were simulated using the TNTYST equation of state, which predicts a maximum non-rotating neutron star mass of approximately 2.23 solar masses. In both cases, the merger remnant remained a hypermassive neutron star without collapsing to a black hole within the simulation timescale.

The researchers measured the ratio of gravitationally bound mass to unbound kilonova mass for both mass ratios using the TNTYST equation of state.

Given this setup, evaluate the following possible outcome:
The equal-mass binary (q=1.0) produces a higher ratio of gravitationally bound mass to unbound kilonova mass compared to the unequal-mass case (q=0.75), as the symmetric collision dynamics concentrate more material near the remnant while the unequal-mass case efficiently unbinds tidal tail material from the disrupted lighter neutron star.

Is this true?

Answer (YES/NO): YES